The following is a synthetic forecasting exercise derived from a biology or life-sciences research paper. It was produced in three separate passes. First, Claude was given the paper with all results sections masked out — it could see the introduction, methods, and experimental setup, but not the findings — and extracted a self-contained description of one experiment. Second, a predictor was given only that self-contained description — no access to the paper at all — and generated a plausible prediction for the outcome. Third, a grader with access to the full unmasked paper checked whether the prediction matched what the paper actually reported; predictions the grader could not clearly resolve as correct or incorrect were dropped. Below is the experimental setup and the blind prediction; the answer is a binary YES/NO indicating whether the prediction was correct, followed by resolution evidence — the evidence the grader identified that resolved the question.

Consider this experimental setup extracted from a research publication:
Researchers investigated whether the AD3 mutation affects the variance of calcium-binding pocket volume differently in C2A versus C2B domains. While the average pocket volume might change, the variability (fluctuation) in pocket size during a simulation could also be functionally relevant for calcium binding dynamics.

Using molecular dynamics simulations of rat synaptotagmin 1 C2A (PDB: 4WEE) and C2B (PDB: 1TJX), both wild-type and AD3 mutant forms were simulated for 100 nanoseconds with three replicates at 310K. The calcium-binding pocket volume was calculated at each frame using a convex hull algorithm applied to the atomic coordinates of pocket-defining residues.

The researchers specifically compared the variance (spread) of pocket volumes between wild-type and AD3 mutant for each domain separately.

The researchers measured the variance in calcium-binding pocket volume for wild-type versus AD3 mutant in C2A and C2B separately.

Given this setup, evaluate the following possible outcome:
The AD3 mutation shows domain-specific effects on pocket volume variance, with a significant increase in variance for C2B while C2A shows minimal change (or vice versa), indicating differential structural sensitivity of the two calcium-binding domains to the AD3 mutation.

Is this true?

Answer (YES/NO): NO